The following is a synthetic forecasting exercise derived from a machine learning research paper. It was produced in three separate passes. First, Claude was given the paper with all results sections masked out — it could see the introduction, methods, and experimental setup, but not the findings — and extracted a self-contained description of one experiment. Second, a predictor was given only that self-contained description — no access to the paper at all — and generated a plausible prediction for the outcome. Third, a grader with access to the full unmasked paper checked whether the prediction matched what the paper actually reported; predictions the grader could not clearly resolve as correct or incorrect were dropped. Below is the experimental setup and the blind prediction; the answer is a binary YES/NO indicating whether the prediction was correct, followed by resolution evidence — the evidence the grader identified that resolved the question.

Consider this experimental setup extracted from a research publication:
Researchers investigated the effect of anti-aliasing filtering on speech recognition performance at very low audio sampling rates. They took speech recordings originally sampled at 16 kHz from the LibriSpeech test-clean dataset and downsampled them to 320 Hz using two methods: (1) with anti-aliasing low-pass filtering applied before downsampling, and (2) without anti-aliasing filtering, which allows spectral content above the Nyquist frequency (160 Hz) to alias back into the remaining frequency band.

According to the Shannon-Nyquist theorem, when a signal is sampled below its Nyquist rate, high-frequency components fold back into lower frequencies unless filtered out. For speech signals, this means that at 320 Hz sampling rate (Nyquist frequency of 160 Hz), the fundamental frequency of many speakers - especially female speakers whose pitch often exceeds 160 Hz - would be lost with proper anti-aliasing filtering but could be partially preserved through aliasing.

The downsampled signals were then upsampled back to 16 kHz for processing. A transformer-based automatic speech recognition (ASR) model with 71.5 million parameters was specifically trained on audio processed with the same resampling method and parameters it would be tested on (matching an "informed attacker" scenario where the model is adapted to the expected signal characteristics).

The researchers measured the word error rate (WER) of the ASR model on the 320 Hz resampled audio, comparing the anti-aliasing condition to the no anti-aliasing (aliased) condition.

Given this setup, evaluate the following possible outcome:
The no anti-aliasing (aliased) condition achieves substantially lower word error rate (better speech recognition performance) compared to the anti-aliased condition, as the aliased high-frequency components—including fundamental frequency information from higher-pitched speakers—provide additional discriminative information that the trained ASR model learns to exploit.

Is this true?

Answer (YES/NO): YES